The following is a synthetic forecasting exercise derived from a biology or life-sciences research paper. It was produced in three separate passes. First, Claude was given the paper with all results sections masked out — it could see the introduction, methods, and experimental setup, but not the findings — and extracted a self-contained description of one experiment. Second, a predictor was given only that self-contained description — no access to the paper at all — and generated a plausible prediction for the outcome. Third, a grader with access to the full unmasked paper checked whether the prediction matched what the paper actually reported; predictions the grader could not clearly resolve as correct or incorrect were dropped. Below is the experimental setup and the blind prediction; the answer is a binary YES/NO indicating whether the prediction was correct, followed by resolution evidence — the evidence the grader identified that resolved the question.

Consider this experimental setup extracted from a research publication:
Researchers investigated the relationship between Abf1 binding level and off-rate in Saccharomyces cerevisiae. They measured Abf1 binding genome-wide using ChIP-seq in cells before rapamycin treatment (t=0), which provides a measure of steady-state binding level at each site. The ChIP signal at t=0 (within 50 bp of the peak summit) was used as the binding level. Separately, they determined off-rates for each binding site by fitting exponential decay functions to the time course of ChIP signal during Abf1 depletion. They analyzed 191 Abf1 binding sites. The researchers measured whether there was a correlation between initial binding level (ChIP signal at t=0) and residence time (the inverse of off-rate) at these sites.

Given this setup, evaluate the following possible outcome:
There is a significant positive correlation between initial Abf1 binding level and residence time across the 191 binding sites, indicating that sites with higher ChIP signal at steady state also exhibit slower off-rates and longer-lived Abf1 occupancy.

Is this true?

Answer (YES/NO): YES